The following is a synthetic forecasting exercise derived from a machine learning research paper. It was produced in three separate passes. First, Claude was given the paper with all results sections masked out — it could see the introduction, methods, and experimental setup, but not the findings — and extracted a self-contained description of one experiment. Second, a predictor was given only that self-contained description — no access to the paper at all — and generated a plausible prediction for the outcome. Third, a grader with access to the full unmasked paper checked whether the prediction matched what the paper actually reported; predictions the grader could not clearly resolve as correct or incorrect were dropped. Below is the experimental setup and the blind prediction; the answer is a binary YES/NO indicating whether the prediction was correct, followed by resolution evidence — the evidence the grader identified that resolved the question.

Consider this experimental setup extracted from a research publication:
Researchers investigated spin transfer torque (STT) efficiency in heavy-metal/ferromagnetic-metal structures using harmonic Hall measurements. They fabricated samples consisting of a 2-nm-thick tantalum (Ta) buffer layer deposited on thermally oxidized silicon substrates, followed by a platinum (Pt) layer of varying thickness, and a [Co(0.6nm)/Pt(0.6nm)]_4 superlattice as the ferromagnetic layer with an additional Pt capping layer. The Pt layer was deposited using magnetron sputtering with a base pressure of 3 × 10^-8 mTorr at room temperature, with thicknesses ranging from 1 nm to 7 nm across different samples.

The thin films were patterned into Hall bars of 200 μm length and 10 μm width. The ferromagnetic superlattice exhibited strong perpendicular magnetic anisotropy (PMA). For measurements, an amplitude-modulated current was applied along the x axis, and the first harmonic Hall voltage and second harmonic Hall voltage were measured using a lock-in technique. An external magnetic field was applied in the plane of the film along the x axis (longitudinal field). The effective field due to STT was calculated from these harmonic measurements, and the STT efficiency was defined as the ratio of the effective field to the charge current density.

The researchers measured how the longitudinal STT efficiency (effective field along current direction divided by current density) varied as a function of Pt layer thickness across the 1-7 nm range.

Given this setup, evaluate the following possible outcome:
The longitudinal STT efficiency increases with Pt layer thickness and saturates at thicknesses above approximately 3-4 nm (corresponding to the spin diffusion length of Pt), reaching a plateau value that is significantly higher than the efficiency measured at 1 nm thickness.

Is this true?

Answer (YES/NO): NO